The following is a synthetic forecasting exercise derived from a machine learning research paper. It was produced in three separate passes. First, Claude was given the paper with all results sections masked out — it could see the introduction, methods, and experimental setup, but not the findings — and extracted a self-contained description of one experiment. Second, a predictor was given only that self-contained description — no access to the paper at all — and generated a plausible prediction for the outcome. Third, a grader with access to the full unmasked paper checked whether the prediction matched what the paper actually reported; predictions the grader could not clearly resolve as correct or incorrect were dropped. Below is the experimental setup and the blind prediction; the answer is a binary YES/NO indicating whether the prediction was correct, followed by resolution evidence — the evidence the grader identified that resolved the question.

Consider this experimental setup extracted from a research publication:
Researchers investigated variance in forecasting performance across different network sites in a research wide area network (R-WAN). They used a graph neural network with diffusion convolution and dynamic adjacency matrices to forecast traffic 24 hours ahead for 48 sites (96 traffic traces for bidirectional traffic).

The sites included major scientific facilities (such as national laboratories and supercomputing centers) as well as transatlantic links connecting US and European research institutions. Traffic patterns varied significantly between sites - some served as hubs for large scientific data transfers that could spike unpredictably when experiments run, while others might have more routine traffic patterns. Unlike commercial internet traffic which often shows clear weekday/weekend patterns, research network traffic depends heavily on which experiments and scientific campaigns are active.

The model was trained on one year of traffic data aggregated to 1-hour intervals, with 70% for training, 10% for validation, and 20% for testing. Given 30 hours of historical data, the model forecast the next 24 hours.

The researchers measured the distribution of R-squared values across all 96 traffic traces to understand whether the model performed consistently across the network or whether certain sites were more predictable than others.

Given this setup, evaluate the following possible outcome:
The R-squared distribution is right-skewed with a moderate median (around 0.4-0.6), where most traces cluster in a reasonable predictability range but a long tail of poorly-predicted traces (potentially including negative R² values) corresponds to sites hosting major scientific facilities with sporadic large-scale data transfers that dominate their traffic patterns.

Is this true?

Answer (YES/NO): NO